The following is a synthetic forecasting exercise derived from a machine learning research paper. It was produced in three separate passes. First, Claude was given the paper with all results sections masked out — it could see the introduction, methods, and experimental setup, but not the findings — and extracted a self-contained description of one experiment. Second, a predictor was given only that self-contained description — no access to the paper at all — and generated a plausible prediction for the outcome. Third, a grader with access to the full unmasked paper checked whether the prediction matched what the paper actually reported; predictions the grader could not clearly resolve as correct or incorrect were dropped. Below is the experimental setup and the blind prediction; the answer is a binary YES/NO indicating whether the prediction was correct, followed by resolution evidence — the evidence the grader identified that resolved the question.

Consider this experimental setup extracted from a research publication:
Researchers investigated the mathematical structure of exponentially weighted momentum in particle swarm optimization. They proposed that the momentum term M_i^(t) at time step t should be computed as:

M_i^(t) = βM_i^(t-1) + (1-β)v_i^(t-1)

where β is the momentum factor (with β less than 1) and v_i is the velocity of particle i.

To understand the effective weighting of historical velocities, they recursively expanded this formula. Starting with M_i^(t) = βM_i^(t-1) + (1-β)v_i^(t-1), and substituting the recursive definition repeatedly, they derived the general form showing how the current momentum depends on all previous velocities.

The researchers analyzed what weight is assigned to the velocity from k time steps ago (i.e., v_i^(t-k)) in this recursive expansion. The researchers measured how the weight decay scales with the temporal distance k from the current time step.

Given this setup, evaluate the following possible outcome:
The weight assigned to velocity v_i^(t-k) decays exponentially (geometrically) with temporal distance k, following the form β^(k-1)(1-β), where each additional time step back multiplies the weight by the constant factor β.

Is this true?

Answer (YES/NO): YES